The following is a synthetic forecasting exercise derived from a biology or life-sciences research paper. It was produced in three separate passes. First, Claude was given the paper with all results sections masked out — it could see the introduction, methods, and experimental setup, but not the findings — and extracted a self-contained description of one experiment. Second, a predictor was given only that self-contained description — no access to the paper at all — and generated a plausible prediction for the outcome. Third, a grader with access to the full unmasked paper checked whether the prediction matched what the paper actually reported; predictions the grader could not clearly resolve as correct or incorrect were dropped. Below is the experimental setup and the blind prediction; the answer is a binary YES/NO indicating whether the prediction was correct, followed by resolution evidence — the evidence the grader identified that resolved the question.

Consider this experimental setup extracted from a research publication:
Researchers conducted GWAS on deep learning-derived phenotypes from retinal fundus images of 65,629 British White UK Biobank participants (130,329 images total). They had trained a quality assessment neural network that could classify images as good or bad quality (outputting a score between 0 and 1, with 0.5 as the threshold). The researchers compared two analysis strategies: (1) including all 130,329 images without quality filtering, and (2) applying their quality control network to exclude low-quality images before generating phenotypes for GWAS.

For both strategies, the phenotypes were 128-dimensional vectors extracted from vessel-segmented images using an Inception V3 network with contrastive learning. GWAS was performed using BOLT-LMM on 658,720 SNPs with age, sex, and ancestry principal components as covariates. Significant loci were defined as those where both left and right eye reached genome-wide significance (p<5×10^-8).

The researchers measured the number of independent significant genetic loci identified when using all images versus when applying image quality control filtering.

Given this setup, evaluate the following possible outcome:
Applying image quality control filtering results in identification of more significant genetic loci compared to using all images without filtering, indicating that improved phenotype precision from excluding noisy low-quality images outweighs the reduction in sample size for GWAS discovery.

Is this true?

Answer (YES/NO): NO